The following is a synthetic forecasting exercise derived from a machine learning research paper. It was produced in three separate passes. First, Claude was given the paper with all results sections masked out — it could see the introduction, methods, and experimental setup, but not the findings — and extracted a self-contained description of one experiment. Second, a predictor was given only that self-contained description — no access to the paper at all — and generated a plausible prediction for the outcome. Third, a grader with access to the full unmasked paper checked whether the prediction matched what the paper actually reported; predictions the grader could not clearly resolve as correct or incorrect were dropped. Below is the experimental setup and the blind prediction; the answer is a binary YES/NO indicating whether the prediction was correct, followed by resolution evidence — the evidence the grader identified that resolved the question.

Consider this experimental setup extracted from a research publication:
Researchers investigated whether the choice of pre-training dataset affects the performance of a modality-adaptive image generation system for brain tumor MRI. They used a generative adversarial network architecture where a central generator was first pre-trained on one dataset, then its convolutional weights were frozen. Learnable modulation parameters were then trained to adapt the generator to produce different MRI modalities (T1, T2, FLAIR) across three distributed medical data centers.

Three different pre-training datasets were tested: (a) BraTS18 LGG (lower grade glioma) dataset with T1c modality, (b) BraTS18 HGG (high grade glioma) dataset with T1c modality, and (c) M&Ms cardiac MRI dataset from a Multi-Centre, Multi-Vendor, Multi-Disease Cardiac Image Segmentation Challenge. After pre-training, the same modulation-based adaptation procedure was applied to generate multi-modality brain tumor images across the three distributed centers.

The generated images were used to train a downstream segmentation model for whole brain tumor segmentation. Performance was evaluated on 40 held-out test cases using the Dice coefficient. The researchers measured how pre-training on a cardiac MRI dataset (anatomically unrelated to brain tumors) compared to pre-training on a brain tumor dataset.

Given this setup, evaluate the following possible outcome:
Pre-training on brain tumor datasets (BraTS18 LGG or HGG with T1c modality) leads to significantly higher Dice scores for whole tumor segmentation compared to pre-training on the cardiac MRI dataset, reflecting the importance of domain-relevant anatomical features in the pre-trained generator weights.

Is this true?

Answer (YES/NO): NO